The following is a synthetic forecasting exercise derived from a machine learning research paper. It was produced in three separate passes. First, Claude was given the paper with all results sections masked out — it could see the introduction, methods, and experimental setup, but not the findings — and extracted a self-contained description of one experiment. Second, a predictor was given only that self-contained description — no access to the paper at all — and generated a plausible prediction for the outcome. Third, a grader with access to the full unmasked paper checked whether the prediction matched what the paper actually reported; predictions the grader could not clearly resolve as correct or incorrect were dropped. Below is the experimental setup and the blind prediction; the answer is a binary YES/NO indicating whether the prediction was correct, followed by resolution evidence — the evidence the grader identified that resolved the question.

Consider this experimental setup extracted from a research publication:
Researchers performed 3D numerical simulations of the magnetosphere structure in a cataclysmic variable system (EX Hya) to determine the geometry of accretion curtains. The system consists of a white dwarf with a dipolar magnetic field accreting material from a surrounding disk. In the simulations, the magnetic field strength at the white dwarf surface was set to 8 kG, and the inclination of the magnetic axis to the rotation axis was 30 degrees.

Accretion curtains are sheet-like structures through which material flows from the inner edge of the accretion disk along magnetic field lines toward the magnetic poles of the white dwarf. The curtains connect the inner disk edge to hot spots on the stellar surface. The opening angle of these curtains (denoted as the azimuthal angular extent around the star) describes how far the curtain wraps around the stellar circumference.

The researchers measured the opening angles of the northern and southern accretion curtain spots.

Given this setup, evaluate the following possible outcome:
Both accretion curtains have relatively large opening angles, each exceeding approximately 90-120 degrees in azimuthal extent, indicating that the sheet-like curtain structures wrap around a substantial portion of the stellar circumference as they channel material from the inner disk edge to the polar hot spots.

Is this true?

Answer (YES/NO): YES